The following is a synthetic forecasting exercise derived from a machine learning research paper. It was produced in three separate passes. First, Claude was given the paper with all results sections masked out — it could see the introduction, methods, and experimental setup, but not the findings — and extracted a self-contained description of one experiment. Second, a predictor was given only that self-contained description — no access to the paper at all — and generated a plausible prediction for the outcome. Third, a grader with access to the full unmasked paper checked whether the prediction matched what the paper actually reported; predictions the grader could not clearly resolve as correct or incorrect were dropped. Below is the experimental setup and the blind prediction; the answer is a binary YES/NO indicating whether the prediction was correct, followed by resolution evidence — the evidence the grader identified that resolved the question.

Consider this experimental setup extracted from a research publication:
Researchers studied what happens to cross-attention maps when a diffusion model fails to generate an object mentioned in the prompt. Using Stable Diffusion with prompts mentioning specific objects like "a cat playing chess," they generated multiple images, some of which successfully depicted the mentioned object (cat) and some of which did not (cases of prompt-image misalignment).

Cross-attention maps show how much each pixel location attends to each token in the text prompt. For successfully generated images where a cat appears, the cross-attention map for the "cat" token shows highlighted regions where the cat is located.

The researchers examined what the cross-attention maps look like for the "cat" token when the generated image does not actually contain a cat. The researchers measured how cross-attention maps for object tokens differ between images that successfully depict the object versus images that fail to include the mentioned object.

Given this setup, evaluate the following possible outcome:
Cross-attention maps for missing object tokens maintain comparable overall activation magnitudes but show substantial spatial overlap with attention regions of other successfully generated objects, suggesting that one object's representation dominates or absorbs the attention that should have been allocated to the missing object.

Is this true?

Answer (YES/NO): NO